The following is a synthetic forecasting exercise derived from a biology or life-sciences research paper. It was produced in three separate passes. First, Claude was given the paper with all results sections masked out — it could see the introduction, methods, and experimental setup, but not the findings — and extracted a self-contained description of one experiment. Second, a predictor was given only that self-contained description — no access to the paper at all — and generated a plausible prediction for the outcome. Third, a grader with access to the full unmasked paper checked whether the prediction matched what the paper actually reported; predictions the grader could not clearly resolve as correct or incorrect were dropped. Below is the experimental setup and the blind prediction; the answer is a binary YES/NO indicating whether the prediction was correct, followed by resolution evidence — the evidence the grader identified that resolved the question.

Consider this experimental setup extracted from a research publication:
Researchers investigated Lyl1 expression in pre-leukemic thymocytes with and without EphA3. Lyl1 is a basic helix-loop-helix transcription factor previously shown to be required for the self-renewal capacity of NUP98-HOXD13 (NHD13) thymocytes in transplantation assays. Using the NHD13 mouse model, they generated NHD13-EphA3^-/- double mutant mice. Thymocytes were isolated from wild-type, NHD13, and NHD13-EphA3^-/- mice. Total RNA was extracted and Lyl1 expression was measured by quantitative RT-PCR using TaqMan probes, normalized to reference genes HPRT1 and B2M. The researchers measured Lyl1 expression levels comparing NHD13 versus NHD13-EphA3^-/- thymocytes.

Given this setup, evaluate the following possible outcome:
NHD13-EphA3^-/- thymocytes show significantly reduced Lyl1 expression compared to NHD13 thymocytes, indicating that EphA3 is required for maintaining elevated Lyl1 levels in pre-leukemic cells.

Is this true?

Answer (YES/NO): NO